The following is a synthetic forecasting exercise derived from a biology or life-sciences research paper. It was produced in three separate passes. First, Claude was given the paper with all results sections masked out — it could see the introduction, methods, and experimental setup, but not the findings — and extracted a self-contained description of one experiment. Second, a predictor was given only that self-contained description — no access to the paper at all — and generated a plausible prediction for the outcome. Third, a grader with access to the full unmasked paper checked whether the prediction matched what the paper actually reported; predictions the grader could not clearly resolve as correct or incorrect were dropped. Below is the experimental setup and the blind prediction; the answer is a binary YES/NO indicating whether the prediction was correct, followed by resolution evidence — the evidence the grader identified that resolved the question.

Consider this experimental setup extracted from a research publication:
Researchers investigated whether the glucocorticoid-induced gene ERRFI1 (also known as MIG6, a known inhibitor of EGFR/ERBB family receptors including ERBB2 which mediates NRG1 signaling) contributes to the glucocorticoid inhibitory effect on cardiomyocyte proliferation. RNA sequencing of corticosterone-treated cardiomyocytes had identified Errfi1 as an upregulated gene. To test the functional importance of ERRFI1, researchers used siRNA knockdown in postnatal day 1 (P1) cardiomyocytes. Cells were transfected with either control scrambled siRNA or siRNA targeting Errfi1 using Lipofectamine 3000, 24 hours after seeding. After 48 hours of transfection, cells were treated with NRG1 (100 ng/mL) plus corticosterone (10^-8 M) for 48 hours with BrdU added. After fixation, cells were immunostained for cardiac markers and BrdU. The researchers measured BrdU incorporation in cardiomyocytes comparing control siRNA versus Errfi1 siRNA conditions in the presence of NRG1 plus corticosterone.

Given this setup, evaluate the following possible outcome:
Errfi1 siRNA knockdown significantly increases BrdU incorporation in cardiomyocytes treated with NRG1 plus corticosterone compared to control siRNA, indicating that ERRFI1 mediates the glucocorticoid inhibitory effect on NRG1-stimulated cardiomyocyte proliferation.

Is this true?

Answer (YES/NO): YES